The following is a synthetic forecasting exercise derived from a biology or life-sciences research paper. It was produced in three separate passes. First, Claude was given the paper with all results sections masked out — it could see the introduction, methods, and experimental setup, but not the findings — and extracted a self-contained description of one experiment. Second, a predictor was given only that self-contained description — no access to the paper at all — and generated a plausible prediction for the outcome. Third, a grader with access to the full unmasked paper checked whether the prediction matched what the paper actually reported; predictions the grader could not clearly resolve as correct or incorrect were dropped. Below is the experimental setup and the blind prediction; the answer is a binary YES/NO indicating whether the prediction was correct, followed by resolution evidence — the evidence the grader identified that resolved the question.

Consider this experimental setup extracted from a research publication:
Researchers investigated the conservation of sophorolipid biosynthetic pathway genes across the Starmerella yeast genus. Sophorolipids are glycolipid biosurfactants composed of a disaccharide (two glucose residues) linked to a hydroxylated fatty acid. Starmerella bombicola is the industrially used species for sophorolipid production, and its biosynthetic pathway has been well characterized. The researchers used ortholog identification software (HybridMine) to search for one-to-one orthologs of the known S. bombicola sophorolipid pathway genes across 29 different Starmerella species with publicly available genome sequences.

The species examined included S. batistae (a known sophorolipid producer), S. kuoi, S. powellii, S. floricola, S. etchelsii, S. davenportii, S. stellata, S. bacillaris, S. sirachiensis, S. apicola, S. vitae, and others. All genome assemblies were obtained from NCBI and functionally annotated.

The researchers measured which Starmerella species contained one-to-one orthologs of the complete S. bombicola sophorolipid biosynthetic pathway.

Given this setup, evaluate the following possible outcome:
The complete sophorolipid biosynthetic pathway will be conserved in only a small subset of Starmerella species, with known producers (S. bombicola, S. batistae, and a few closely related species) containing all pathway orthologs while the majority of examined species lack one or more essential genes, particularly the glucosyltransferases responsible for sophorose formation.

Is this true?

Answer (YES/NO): NO